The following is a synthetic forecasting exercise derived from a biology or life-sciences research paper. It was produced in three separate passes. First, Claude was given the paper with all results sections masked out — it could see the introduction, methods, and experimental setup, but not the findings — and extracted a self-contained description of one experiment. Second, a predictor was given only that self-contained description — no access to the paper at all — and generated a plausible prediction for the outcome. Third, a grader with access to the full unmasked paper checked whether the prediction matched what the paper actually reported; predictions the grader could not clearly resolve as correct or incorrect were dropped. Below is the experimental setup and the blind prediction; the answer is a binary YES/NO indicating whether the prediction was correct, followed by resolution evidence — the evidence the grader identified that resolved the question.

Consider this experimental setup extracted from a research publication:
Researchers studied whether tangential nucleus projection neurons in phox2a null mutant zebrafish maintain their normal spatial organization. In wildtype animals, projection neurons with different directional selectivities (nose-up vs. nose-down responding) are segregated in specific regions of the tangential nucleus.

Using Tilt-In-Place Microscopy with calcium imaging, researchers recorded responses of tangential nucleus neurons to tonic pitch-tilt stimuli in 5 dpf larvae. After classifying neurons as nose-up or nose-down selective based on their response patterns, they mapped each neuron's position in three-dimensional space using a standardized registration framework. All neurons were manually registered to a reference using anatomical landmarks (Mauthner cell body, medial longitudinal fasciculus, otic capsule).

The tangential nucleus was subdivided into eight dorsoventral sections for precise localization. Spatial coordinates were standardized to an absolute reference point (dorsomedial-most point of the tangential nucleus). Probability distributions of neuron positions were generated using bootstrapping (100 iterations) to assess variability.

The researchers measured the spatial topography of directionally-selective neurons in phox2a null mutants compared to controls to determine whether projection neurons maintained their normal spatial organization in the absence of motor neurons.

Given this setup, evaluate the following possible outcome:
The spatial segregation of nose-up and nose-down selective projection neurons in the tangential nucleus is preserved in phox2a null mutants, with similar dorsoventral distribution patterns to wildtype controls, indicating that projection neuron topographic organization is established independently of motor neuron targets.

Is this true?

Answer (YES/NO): YES